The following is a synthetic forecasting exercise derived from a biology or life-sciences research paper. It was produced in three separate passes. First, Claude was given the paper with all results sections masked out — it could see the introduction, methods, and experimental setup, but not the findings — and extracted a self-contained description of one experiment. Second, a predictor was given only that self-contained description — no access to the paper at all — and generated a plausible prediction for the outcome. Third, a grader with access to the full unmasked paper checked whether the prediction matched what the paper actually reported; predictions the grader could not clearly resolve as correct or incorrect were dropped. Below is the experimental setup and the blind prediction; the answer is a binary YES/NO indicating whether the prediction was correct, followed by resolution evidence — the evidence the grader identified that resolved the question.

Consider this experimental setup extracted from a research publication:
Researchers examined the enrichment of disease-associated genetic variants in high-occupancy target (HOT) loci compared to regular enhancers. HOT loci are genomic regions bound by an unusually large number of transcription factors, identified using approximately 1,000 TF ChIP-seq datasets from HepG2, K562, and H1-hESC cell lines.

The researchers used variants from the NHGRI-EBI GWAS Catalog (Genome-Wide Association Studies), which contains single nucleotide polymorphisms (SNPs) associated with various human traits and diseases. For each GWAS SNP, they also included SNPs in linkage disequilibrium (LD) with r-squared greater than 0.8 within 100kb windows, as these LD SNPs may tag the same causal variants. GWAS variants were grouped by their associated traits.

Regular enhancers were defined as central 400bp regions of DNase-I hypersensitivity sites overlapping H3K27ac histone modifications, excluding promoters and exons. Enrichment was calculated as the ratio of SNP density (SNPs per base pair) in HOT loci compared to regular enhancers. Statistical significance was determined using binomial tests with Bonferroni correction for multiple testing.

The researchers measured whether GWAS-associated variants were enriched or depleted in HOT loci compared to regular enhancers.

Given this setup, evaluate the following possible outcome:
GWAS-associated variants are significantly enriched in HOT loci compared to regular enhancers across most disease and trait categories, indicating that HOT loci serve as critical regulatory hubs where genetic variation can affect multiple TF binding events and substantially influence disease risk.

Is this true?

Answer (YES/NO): NO